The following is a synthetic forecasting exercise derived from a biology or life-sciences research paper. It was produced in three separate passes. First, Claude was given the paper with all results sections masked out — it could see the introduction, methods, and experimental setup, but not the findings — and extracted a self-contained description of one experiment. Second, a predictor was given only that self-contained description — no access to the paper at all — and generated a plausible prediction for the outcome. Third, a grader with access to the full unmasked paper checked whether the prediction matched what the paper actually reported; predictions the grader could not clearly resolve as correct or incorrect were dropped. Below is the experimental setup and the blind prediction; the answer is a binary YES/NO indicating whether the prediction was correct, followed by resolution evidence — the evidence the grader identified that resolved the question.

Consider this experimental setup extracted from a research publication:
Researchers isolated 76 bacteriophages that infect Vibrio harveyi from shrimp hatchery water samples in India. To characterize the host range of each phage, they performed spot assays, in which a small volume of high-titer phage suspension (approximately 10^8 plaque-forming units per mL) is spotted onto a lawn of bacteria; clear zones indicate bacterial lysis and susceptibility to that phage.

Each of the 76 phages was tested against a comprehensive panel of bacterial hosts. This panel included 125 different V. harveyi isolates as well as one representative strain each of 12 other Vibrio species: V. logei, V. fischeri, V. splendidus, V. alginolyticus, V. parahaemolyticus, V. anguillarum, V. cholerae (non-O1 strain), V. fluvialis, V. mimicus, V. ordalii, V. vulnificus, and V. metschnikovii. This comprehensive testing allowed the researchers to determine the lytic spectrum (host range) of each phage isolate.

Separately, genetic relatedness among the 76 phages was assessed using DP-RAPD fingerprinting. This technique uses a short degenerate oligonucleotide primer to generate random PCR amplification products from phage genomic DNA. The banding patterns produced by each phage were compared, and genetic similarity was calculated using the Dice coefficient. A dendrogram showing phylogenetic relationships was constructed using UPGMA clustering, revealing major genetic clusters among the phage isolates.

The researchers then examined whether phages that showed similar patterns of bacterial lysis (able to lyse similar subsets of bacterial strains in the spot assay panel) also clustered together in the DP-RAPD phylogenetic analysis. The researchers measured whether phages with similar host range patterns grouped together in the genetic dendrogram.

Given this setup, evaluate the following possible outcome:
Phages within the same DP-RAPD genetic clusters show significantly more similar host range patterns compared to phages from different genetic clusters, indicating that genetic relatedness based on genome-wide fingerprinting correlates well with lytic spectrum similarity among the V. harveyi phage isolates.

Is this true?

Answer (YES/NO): NO